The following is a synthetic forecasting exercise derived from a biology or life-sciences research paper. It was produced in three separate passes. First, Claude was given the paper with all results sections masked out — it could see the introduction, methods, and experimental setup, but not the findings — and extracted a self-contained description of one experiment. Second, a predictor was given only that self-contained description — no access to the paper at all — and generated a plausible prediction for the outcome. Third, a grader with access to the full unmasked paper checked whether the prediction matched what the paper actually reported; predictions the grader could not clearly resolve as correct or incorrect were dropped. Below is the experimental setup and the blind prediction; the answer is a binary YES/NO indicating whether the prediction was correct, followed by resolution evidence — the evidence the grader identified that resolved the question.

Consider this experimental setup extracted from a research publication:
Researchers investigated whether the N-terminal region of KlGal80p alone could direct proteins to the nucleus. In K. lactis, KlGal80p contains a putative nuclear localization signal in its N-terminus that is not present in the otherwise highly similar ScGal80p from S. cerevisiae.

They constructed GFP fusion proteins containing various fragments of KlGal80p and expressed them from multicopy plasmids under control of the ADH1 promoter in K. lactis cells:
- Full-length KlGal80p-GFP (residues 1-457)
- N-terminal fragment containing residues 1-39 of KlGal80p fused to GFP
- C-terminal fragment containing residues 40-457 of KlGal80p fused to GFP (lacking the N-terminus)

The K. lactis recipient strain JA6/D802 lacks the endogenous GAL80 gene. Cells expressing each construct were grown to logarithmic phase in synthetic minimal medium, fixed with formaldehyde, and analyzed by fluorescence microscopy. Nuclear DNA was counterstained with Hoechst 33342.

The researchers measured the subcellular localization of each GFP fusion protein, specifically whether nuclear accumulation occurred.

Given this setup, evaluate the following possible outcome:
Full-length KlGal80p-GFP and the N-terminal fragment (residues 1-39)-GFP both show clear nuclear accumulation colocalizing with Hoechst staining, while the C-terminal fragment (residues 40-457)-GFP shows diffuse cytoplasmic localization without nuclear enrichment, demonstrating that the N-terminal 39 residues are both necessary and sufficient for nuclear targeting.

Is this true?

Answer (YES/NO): YES